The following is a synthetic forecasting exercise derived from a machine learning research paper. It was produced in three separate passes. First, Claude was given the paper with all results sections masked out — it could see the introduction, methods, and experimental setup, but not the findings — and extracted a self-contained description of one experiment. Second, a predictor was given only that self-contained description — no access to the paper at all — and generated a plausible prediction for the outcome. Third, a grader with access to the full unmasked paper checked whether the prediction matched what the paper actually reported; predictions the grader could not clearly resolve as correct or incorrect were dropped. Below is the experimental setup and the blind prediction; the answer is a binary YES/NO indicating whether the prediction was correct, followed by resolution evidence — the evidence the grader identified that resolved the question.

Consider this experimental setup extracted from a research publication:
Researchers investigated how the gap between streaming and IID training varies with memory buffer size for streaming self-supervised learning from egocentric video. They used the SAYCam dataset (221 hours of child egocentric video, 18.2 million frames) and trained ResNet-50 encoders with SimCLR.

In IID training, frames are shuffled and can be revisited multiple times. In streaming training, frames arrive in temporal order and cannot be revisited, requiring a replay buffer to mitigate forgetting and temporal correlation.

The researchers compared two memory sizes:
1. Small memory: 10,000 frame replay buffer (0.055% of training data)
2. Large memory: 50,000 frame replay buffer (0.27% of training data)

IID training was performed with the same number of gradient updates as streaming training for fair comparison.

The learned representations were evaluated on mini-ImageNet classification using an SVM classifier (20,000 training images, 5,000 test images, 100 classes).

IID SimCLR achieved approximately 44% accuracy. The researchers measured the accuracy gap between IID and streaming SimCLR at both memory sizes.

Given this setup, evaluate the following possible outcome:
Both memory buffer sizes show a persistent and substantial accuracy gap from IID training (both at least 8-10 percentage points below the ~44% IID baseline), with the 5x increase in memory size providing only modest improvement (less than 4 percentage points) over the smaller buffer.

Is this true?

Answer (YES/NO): NO